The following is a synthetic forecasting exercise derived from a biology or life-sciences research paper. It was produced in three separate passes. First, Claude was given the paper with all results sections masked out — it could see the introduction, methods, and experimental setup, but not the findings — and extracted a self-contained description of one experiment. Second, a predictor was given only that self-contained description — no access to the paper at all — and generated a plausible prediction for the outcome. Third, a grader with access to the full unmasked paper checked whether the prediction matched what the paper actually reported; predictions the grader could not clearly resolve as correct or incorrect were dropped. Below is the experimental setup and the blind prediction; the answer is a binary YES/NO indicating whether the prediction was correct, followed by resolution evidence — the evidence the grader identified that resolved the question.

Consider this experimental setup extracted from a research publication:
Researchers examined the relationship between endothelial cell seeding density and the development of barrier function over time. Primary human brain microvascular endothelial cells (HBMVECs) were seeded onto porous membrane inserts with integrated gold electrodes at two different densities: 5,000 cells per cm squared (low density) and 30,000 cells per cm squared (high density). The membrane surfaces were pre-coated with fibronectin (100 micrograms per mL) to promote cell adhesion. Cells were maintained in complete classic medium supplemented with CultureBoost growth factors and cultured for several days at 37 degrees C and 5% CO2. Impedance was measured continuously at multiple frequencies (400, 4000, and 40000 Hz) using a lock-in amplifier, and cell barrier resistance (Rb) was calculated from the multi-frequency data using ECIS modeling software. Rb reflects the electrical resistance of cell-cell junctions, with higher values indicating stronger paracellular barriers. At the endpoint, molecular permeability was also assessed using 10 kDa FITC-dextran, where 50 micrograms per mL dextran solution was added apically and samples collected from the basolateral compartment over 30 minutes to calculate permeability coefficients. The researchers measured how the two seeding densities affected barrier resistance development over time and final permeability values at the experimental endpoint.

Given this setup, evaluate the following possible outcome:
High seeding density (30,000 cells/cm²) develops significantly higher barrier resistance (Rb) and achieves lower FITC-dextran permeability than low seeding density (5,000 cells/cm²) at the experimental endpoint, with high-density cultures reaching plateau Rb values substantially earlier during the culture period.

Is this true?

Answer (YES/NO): YES